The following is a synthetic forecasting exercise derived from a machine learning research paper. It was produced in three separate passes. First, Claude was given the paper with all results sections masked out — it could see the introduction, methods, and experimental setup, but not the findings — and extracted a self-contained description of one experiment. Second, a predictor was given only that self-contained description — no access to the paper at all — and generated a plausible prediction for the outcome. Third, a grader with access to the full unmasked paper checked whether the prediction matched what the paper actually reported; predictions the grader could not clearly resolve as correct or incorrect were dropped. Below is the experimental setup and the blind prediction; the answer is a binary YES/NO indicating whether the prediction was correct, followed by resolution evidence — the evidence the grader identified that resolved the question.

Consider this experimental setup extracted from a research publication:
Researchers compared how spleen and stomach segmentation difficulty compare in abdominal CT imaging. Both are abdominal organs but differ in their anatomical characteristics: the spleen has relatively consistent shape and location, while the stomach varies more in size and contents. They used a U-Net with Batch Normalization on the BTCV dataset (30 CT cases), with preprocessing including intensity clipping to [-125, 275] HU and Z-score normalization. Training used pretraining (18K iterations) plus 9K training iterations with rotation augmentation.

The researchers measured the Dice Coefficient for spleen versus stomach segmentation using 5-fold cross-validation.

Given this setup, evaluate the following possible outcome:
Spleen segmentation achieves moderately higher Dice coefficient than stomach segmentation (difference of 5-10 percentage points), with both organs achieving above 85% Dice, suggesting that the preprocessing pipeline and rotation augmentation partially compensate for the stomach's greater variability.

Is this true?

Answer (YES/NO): NO